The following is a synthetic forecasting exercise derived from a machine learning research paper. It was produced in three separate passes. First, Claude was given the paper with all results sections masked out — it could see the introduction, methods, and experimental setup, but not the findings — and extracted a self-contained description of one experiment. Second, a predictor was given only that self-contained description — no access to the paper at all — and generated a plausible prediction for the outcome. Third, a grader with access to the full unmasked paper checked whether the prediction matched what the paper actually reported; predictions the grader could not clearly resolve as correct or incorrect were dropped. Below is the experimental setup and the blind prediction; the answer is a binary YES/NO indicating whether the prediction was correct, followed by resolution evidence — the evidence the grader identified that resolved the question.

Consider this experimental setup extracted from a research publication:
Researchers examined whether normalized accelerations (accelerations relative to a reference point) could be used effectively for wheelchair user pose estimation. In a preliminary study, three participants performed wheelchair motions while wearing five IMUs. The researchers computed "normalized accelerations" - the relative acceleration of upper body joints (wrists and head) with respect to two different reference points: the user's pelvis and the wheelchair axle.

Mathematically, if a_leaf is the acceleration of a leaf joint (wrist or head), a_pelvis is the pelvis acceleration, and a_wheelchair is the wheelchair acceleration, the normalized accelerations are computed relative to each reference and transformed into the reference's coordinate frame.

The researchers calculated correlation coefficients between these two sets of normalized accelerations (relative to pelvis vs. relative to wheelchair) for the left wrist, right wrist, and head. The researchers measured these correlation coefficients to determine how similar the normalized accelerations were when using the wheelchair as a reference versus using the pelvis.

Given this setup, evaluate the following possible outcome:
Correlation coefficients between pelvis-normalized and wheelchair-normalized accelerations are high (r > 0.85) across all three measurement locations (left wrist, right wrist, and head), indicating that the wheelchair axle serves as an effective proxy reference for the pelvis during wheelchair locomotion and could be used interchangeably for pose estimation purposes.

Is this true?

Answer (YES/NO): YES